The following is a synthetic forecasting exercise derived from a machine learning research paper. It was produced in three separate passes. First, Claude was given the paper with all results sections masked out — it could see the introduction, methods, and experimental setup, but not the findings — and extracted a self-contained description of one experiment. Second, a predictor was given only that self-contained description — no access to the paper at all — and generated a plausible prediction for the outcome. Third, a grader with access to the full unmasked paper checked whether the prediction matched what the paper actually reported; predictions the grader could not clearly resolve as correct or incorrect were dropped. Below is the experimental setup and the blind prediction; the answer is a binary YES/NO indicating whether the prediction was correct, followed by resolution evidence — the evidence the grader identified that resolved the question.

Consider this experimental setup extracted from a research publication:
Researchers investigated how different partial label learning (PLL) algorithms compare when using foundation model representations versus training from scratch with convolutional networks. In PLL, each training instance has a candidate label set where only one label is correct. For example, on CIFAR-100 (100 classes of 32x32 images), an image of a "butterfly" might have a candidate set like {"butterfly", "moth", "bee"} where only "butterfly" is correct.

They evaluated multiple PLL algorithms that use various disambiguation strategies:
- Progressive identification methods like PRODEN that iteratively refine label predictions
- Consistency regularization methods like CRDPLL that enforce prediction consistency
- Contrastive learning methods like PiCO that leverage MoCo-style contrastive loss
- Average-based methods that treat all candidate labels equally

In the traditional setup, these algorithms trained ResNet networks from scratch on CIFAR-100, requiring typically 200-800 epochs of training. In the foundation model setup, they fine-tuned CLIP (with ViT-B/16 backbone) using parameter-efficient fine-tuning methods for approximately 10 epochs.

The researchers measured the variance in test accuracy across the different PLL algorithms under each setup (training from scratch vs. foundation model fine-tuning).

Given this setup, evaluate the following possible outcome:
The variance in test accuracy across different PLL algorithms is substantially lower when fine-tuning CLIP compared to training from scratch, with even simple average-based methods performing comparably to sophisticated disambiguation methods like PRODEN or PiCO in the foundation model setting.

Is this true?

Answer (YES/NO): YES